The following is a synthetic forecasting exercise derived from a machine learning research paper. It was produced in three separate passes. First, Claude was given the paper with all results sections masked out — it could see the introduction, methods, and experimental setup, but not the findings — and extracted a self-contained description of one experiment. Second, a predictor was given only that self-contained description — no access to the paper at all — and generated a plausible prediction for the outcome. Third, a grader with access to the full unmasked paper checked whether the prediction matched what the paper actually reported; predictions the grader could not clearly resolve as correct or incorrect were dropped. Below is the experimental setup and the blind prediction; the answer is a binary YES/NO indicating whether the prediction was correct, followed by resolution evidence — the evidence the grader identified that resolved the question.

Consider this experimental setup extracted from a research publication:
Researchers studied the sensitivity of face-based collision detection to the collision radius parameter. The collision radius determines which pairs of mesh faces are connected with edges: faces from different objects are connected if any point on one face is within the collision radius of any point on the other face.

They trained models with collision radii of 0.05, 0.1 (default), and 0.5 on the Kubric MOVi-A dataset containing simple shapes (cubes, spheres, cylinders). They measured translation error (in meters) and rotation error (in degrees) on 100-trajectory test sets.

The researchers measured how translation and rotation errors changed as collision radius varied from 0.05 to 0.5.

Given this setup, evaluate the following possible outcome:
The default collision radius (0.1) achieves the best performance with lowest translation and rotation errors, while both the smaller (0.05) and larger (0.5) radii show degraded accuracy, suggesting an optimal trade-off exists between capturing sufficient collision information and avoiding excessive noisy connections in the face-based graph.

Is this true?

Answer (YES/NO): NO